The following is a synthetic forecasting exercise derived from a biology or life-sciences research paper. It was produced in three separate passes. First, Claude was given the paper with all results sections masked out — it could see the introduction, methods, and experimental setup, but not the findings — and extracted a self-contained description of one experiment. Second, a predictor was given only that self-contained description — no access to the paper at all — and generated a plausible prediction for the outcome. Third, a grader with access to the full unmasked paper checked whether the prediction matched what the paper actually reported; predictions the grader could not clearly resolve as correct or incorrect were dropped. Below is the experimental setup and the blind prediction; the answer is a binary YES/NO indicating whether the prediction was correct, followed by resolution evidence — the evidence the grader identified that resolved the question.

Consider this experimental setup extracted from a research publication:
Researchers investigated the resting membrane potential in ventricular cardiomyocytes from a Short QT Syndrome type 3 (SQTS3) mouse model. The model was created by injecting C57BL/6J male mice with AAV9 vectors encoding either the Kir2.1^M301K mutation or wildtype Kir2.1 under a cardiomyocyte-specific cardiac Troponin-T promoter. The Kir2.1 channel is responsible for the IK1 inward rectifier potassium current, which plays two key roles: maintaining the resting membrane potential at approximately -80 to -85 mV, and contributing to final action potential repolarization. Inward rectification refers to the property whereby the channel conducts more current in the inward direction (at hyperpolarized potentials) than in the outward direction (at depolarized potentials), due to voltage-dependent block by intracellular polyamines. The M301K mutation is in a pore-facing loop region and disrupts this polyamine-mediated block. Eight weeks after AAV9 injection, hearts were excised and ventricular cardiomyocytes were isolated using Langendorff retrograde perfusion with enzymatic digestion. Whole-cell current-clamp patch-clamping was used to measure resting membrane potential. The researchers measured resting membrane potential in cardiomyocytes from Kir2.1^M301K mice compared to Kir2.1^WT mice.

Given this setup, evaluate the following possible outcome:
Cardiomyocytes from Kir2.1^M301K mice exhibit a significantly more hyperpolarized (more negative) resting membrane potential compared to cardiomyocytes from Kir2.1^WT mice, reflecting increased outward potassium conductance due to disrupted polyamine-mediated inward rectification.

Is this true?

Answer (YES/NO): NO